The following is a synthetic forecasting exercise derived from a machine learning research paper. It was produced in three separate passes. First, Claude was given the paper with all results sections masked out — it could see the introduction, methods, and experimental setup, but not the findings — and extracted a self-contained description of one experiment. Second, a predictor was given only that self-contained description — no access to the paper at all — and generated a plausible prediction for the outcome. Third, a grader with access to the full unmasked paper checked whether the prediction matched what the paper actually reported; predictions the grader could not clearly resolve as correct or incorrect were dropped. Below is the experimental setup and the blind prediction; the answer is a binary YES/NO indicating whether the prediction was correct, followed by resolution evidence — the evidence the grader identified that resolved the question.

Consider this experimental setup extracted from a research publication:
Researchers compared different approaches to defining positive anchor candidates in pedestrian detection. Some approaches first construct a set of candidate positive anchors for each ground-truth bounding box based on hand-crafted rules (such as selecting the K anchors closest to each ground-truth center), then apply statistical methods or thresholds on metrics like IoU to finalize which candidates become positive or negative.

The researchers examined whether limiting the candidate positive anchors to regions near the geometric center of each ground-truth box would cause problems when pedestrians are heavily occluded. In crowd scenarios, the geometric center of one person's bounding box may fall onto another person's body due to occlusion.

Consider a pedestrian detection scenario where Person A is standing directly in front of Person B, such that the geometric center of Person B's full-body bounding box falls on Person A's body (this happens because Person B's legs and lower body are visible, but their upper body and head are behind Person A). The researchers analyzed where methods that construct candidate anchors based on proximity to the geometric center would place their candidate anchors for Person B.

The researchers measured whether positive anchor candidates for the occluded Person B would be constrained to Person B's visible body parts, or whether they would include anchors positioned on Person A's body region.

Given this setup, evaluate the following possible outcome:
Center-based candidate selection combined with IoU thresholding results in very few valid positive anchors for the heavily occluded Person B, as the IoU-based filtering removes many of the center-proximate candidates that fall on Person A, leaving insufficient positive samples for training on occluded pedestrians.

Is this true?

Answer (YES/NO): NO